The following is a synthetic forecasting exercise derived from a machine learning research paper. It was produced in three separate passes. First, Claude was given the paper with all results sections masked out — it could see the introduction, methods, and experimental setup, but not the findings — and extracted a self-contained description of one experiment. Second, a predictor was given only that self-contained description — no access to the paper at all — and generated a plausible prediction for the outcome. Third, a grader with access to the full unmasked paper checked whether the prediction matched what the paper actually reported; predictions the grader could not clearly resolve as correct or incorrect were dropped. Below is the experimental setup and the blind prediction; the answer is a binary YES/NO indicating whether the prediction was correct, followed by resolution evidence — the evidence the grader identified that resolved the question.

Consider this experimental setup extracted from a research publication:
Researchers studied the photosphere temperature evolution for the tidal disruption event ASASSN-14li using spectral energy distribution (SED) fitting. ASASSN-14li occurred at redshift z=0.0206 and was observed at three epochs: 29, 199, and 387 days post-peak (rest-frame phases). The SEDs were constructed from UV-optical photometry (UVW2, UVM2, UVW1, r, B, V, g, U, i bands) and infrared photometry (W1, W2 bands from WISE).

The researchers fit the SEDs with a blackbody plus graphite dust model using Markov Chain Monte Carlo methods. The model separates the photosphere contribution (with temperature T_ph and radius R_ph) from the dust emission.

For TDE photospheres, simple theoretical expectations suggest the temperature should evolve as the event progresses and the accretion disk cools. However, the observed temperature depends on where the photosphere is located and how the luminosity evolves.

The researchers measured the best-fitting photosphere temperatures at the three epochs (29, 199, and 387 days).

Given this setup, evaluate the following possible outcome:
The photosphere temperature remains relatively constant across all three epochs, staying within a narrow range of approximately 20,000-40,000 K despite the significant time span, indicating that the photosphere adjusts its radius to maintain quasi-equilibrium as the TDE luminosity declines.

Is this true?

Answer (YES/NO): NO